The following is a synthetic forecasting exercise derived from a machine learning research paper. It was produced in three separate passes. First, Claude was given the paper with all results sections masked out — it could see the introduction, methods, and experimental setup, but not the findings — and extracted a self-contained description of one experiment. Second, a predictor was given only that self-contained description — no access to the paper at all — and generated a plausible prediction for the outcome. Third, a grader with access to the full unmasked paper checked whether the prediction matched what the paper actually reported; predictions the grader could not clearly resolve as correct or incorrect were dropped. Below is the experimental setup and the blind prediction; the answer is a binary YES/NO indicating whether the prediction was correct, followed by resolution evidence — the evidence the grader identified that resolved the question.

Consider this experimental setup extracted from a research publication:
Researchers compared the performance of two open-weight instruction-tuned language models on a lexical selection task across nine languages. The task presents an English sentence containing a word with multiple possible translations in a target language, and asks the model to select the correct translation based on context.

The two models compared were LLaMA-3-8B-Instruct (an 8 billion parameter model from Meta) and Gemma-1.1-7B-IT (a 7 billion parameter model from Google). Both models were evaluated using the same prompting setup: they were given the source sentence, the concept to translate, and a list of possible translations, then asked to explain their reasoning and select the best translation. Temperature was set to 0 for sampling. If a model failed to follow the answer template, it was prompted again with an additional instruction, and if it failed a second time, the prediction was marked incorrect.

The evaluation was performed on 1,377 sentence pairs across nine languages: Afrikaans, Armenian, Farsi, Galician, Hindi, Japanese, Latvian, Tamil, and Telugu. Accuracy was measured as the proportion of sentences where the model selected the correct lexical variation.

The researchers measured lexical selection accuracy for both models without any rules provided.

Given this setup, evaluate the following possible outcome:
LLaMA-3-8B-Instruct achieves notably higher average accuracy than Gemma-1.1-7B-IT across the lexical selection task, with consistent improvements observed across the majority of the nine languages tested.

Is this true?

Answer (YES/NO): YES